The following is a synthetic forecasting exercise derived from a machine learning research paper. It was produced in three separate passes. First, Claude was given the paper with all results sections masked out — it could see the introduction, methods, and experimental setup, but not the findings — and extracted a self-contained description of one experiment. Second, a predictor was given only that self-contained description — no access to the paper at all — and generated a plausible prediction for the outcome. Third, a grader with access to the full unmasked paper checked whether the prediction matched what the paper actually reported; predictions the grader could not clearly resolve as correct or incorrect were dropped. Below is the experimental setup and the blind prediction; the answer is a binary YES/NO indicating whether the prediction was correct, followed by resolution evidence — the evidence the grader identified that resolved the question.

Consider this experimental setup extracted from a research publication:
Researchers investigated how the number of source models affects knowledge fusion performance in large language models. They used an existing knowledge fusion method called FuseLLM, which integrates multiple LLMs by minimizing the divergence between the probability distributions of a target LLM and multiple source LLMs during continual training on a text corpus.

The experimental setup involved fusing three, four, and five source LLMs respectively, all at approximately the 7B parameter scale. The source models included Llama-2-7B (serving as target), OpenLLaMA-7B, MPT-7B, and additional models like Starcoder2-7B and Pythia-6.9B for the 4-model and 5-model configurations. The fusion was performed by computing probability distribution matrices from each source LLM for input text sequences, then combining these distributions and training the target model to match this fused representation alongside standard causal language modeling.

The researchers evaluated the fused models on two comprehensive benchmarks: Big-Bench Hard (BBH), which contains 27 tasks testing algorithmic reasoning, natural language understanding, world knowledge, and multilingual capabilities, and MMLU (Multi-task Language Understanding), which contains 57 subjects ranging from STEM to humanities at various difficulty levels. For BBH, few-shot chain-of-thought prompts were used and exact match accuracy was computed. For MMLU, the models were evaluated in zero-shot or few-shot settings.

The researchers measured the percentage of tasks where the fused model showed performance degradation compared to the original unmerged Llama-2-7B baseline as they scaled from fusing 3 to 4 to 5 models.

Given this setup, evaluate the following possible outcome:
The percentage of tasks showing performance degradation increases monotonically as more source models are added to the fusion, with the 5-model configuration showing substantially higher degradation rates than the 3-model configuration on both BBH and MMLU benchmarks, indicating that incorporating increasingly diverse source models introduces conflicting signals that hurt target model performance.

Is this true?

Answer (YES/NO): NO